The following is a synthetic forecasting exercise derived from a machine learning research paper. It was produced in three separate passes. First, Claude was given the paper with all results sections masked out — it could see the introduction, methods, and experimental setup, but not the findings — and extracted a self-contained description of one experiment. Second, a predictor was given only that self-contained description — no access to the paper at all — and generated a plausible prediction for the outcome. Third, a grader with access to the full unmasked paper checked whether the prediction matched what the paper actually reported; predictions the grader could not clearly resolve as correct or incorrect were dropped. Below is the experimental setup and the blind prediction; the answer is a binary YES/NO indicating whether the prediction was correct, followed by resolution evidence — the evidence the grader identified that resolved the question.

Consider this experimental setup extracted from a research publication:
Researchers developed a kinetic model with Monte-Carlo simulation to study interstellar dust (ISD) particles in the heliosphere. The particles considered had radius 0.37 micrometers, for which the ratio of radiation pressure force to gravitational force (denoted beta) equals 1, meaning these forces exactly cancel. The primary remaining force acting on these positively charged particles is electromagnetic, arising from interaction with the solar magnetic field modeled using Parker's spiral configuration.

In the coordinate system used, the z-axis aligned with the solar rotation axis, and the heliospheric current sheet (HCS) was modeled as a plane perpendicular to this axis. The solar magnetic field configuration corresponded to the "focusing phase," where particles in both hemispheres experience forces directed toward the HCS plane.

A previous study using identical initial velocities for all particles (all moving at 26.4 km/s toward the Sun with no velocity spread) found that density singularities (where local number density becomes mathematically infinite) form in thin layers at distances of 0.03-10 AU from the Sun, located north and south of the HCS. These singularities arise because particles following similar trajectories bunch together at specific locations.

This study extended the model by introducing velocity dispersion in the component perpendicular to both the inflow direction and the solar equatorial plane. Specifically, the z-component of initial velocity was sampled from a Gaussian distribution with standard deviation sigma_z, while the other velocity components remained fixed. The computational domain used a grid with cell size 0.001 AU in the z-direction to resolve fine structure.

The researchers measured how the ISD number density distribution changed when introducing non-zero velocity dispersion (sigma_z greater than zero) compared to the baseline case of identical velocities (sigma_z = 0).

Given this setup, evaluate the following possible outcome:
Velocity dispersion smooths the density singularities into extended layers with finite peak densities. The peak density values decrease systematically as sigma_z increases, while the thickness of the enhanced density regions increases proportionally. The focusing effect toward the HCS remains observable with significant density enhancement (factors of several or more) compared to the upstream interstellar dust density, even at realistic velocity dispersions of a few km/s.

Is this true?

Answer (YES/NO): NO